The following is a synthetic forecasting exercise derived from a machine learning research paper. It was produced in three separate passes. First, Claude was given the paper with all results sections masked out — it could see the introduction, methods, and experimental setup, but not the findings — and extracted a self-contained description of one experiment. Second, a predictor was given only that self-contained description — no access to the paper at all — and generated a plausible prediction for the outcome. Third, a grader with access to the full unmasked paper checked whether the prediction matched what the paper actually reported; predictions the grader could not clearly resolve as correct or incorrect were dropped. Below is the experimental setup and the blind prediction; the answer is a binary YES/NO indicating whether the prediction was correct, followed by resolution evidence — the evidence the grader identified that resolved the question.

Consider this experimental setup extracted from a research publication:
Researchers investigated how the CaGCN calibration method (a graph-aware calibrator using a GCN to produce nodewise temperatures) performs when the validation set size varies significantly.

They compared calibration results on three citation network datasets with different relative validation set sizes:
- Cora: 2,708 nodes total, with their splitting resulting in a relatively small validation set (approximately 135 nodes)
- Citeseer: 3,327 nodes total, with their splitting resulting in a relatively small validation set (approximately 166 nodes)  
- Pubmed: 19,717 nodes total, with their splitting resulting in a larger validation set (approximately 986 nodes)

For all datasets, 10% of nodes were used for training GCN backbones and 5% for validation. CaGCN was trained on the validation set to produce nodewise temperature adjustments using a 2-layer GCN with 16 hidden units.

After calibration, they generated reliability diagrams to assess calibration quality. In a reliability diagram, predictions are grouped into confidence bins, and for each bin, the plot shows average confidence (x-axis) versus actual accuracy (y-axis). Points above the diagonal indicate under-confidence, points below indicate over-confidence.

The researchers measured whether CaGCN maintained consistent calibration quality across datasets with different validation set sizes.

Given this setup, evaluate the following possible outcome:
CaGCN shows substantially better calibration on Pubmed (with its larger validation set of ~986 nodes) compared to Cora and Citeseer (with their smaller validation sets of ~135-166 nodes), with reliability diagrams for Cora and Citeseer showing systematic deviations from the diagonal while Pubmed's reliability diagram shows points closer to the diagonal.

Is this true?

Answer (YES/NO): YES